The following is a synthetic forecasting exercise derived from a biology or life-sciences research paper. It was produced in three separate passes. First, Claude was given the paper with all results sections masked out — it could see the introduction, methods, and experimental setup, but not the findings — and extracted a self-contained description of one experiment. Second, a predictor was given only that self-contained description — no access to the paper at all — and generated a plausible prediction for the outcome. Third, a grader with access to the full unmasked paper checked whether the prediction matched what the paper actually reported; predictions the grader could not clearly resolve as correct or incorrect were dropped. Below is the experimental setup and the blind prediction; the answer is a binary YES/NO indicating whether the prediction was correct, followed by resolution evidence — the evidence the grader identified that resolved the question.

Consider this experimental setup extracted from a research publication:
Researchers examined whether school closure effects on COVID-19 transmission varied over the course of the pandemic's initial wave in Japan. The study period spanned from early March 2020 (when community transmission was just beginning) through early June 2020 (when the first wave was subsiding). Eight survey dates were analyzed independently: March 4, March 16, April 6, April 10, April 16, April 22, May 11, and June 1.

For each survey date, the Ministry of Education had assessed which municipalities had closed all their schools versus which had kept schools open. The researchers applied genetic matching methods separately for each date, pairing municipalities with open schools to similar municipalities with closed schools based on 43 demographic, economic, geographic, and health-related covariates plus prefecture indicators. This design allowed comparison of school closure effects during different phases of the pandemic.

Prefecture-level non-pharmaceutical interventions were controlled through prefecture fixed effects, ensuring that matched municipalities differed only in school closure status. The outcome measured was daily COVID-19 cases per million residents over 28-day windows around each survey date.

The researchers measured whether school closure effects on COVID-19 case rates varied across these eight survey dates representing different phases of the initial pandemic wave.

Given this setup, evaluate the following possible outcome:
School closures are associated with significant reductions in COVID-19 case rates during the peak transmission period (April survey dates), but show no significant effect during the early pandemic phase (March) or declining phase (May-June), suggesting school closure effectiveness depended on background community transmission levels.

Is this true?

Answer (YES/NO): NO